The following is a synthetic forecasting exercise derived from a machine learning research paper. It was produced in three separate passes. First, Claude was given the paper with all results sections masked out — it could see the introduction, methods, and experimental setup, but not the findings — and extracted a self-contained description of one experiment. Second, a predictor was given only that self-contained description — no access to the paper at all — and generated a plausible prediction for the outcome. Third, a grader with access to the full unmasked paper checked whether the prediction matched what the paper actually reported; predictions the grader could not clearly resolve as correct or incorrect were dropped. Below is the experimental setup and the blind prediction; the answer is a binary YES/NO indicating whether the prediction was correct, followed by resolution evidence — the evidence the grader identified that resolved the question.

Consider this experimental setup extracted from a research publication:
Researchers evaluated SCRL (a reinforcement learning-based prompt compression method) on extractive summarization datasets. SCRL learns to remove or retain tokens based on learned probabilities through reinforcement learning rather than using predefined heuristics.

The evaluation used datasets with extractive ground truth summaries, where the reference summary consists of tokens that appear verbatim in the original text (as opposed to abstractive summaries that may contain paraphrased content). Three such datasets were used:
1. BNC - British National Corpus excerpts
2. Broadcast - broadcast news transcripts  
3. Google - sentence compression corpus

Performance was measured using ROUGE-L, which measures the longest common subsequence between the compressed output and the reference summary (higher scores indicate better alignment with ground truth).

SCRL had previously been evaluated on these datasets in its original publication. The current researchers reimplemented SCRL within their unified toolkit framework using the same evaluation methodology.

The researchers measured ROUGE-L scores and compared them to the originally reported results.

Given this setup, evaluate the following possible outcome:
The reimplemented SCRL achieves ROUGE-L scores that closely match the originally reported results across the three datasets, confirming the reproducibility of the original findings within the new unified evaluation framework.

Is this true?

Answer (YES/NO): NO